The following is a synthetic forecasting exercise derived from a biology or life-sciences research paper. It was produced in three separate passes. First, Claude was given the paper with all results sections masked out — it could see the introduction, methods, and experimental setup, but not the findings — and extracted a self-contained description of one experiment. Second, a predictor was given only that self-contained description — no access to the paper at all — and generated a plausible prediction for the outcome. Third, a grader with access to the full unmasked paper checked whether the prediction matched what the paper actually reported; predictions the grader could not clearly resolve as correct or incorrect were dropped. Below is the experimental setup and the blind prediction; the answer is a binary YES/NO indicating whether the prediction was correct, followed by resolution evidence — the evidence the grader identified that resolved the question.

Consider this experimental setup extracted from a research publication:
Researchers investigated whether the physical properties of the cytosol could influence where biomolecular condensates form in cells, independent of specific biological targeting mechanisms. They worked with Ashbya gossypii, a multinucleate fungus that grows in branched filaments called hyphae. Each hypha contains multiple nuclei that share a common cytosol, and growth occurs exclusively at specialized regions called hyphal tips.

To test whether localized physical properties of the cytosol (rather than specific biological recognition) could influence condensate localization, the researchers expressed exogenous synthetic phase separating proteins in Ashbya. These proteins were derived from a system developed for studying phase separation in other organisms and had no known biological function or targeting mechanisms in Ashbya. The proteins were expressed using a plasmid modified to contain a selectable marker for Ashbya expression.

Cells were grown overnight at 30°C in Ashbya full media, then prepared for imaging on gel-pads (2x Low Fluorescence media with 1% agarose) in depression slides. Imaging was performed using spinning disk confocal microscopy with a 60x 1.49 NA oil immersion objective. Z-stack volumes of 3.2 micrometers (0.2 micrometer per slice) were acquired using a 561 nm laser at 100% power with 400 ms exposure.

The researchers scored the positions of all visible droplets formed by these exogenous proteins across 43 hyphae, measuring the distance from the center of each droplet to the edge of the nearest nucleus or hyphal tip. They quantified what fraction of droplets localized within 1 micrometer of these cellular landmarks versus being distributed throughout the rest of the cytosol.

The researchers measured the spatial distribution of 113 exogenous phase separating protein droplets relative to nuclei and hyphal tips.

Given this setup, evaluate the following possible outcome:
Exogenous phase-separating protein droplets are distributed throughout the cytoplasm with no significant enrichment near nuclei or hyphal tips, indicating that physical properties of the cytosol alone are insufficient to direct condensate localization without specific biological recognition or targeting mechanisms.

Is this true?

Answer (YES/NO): NO